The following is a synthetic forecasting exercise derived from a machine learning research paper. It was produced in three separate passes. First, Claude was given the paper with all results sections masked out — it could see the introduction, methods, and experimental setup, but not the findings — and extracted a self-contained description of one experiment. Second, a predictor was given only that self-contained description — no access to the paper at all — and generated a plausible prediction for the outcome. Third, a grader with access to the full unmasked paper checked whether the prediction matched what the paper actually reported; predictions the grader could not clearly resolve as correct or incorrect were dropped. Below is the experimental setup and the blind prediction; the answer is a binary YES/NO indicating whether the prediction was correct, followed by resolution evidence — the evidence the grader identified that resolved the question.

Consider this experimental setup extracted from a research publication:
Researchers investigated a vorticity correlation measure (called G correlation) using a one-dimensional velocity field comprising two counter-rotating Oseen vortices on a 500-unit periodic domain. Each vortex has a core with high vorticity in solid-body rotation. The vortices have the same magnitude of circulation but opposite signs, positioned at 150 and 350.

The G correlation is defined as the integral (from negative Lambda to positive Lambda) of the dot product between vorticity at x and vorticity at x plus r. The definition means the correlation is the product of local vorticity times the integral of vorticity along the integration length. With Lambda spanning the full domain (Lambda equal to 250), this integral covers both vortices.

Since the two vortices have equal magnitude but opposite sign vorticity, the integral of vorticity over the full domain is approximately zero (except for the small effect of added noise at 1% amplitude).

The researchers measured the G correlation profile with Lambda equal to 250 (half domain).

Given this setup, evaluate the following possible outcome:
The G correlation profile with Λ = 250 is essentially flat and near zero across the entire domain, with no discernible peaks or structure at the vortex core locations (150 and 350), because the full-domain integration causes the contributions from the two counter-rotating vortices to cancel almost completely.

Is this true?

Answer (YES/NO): NO